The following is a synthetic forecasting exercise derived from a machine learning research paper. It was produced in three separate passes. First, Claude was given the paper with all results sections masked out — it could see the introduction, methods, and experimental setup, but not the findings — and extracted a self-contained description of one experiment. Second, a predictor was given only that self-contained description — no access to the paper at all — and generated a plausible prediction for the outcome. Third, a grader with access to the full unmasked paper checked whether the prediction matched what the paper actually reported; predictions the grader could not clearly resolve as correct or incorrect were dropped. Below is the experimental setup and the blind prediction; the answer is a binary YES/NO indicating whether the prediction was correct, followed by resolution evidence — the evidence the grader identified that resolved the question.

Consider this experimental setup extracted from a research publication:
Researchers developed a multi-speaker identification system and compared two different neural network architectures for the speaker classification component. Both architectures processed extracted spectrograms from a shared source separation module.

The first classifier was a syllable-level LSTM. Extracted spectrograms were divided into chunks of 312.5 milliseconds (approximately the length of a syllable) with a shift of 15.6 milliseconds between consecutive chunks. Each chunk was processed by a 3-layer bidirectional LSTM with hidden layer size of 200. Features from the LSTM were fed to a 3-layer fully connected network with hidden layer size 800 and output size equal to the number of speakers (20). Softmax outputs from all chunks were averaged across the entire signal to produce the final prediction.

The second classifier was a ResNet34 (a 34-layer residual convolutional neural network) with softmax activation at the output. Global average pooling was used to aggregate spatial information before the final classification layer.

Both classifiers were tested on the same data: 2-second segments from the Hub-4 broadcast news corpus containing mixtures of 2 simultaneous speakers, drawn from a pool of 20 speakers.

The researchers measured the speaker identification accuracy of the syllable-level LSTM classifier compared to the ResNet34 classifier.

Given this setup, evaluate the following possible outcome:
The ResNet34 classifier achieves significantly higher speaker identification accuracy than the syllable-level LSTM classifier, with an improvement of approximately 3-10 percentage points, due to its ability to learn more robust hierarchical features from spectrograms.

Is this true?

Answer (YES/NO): NO